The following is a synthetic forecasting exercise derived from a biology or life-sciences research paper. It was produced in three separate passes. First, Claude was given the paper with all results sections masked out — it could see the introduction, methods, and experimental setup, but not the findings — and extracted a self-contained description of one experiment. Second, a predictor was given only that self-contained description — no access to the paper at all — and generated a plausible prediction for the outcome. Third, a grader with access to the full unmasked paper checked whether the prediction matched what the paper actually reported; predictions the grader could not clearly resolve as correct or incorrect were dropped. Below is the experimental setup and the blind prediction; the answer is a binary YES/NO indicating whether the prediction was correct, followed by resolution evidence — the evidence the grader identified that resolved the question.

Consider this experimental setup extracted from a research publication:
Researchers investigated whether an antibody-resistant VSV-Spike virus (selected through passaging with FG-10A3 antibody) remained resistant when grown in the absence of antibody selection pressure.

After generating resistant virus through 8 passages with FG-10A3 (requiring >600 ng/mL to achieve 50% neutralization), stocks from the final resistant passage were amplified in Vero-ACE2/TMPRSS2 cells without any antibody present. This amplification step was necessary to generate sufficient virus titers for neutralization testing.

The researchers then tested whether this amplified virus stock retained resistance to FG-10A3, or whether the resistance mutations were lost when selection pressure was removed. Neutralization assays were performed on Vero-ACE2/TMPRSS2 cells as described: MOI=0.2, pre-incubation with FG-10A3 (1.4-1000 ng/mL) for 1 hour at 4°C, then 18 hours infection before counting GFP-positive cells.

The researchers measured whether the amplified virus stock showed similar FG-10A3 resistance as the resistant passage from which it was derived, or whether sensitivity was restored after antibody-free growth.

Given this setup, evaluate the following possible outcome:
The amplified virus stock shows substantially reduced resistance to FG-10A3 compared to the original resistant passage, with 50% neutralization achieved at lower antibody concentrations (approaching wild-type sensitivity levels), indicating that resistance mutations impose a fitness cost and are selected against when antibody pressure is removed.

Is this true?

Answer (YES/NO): NO